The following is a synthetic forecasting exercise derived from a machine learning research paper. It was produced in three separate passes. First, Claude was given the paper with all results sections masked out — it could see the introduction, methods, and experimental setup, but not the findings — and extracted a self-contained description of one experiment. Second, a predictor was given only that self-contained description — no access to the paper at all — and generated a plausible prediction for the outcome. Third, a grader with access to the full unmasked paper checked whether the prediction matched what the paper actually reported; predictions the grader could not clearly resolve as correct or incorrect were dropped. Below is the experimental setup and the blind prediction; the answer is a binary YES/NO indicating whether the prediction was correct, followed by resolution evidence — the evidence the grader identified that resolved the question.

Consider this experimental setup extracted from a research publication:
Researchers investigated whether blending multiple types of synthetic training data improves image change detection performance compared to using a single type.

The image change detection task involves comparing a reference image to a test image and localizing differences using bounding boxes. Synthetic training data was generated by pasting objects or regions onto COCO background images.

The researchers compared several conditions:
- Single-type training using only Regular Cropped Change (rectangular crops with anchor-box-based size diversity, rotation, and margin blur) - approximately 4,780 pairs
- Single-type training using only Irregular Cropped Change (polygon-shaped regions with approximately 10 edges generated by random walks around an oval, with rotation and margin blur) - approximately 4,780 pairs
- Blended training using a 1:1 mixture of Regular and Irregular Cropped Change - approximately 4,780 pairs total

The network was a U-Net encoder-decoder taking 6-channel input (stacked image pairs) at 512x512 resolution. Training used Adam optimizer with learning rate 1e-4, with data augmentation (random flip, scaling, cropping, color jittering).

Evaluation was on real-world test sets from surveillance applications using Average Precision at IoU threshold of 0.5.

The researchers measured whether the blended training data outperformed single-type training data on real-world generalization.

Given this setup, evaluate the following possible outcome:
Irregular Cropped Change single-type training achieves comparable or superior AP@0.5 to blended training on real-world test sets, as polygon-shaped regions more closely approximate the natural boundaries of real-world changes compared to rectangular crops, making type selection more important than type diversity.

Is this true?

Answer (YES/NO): NO